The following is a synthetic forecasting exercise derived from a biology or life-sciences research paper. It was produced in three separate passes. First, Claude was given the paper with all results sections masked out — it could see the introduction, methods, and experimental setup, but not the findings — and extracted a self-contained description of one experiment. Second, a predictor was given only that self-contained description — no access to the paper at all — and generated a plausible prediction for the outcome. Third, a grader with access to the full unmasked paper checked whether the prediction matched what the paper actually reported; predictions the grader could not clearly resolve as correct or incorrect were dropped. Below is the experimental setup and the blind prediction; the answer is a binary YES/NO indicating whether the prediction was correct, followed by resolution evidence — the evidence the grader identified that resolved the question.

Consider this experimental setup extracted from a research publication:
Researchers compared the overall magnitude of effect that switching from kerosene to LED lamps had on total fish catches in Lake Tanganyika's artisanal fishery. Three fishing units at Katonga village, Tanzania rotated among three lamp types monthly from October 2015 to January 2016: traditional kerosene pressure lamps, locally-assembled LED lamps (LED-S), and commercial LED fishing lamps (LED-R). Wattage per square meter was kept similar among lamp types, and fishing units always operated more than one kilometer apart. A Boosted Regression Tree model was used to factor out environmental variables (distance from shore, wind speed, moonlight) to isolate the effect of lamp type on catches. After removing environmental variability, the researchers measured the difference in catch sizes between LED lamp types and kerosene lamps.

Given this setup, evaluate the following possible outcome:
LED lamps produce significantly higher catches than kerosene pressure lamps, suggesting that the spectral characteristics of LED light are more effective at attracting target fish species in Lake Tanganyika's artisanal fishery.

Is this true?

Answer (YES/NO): NO